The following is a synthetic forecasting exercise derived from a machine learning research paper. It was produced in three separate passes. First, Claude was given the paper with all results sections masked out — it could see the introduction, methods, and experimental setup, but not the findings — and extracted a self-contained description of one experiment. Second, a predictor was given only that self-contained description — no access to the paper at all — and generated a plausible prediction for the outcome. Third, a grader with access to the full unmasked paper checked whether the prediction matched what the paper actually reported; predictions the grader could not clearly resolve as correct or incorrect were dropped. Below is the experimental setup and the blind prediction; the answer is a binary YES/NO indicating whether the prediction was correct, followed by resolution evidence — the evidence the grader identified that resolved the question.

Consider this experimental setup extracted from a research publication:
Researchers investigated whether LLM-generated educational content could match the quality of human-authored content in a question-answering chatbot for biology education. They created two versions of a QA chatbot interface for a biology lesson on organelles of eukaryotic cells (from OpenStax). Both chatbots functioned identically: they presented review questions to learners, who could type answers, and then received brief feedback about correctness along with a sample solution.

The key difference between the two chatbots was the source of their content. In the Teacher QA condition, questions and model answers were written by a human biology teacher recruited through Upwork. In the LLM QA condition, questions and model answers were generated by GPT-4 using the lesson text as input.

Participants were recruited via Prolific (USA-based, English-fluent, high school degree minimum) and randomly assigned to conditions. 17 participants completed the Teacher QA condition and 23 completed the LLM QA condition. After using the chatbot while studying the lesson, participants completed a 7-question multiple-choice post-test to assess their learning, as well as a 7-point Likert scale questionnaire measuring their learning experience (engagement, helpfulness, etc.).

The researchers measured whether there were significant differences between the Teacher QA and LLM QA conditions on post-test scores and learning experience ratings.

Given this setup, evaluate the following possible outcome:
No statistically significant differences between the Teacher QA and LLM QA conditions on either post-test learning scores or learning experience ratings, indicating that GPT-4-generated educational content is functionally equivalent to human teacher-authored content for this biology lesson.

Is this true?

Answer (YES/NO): YES